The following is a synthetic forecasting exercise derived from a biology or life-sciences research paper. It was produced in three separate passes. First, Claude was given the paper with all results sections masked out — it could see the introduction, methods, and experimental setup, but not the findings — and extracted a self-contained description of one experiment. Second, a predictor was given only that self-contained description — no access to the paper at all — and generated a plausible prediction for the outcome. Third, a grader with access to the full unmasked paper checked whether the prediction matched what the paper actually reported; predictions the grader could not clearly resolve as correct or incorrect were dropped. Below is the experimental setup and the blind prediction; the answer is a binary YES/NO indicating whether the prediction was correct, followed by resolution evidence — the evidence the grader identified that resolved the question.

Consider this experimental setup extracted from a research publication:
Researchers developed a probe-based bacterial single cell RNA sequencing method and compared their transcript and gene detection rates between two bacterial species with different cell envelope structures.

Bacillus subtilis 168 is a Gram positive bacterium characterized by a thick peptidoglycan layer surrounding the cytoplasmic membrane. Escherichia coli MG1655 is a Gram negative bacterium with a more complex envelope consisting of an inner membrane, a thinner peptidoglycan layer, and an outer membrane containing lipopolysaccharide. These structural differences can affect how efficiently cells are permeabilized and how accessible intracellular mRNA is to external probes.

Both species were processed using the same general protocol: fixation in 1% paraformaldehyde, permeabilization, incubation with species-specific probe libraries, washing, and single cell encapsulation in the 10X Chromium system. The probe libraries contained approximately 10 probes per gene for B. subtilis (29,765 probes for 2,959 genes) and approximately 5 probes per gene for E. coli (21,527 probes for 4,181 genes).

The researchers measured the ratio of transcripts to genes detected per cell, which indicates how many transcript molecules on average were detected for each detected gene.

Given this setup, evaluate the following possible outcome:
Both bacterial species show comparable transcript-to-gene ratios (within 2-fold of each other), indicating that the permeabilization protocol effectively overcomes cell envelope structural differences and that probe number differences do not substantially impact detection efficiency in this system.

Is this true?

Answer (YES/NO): YES